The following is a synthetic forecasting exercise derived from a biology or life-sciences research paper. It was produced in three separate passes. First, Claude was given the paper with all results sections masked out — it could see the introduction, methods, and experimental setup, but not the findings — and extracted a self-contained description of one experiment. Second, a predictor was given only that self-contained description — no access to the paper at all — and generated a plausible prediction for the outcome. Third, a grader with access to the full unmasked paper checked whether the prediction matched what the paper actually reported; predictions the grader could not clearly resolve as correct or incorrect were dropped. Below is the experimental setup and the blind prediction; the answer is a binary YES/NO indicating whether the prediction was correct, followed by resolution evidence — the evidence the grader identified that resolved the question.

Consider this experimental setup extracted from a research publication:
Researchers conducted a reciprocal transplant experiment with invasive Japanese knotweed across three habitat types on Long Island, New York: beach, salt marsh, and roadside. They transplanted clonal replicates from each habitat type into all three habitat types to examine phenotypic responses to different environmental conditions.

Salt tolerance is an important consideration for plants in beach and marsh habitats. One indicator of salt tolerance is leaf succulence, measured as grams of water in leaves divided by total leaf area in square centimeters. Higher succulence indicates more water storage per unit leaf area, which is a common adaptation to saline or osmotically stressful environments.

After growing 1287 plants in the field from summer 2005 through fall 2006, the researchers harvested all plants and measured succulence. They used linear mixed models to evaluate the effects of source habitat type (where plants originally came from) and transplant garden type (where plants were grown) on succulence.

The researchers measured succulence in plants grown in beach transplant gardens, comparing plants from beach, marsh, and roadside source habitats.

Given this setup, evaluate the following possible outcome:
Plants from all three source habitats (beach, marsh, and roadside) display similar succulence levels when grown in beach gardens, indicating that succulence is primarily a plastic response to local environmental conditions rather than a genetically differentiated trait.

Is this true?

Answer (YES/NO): NO